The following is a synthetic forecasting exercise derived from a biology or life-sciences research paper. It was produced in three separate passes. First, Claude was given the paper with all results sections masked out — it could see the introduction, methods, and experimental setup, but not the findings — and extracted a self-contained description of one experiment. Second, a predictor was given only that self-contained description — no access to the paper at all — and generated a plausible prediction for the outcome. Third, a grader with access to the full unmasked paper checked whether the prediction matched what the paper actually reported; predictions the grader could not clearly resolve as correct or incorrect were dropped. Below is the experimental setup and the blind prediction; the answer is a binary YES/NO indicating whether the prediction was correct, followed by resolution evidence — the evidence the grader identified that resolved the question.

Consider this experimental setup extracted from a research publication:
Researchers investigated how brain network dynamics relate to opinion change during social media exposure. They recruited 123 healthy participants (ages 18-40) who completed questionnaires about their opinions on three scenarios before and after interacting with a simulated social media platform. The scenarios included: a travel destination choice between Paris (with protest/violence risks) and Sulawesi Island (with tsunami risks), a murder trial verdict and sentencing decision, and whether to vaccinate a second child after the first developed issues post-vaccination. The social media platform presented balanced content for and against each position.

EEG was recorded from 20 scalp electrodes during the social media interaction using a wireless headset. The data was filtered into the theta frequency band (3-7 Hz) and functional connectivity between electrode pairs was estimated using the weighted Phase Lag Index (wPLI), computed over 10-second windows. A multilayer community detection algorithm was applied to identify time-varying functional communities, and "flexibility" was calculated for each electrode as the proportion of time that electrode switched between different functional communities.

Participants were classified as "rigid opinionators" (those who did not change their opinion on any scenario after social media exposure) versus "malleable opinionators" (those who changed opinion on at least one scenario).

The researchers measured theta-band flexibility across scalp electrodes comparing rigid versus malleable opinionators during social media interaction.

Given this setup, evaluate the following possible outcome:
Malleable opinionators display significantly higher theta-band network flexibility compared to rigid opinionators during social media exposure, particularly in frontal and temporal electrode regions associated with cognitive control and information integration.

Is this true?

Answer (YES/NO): NO